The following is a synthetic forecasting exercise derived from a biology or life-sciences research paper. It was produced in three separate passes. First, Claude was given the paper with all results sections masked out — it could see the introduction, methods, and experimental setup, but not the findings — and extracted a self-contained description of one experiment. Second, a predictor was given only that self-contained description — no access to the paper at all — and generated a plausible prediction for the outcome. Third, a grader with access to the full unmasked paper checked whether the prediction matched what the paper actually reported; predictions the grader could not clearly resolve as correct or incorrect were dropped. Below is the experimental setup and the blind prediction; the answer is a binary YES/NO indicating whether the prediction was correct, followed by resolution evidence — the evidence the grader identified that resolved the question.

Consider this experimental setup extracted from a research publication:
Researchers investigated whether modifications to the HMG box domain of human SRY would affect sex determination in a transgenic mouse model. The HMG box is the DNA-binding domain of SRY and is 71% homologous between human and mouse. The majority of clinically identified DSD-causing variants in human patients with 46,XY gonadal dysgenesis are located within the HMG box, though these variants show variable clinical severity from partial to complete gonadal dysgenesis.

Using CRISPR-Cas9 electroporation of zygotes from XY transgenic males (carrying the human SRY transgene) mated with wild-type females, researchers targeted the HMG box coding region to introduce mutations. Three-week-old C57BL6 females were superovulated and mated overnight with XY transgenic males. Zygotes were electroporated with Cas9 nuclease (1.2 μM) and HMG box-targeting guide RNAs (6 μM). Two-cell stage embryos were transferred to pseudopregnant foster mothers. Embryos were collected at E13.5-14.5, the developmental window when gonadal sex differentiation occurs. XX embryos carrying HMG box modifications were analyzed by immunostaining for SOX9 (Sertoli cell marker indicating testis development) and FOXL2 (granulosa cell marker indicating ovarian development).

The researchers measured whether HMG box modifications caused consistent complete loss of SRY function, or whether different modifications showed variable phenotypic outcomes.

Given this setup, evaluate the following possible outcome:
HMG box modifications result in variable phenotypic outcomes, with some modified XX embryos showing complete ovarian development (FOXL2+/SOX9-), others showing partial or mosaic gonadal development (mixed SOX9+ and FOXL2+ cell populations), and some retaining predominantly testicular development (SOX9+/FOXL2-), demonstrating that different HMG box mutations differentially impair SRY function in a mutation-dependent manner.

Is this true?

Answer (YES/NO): NO